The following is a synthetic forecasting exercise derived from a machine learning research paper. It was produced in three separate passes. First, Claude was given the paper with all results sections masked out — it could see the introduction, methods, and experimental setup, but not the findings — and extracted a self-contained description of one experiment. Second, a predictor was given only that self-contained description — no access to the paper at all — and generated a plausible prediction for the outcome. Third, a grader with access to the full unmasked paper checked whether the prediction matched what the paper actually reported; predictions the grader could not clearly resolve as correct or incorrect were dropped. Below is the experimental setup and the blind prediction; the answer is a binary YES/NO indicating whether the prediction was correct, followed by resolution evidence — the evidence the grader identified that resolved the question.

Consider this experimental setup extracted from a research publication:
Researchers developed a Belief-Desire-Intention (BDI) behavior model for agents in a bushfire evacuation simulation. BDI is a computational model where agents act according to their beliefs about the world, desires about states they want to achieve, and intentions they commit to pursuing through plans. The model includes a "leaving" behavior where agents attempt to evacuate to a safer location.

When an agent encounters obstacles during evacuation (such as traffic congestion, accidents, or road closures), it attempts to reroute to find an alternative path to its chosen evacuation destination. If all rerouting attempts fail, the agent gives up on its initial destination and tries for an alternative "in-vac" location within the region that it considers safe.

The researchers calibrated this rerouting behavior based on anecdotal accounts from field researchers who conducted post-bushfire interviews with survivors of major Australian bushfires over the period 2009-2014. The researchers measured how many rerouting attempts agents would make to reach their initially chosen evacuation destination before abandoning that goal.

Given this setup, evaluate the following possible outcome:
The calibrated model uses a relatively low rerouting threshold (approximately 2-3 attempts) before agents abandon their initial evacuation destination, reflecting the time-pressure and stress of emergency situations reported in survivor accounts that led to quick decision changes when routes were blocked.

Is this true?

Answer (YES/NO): YES